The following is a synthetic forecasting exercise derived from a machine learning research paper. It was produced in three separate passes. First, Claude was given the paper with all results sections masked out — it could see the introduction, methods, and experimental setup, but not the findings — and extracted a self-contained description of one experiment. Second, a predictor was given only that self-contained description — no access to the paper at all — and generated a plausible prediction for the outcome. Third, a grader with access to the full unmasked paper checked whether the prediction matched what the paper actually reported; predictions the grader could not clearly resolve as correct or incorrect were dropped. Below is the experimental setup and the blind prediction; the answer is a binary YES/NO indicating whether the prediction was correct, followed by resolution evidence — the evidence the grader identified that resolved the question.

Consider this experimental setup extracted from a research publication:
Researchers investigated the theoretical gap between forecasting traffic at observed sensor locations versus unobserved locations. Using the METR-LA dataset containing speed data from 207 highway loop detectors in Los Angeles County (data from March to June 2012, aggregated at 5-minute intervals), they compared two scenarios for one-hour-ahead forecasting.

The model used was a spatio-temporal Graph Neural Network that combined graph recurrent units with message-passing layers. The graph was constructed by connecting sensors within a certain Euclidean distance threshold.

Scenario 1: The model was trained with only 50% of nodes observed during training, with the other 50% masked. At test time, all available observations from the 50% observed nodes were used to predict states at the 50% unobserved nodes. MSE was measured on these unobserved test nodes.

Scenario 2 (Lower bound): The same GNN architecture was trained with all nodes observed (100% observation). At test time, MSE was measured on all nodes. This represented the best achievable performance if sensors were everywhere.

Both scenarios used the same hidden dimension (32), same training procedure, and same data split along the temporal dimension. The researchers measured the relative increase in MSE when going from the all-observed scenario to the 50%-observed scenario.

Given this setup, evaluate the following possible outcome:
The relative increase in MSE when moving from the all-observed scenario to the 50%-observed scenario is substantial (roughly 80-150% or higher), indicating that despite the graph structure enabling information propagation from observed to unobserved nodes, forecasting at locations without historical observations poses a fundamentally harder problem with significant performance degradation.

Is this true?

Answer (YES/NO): NO